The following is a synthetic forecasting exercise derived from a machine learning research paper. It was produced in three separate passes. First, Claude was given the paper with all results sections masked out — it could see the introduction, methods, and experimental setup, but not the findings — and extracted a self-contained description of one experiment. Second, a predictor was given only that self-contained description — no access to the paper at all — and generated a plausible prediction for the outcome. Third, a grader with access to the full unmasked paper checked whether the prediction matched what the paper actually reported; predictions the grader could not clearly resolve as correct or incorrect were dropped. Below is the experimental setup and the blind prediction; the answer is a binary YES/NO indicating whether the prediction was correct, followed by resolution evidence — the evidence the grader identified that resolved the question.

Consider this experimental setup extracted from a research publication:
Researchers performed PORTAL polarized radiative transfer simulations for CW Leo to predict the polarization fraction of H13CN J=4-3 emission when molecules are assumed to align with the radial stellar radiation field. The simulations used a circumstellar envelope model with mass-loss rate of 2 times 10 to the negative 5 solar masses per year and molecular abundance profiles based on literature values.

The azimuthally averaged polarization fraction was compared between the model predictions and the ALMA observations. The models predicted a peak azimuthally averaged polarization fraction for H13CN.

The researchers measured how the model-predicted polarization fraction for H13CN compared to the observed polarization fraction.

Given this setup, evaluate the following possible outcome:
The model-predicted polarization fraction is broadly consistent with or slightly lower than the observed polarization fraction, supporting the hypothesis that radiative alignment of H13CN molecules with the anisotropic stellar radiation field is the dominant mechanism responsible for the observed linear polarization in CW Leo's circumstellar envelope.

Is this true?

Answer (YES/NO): NO